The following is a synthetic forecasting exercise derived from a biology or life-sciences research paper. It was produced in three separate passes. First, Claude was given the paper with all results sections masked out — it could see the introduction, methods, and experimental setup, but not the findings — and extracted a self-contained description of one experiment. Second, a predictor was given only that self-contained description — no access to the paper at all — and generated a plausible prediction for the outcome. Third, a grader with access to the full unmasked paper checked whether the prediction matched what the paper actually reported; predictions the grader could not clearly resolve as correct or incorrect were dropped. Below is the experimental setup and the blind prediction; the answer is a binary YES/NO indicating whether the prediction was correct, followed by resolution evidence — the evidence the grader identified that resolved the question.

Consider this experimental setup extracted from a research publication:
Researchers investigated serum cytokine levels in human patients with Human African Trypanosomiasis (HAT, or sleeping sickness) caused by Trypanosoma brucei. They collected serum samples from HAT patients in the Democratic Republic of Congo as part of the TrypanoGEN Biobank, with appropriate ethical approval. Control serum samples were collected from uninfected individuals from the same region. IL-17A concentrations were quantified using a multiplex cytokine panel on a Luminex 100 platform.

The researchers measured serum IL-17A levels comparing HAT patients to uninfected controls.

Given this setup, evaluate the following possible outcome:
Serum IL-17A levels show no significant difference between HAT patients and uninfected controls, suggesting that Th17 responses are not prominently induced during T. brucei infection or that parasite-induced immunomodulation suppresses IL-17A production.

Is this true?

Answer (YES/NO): NO